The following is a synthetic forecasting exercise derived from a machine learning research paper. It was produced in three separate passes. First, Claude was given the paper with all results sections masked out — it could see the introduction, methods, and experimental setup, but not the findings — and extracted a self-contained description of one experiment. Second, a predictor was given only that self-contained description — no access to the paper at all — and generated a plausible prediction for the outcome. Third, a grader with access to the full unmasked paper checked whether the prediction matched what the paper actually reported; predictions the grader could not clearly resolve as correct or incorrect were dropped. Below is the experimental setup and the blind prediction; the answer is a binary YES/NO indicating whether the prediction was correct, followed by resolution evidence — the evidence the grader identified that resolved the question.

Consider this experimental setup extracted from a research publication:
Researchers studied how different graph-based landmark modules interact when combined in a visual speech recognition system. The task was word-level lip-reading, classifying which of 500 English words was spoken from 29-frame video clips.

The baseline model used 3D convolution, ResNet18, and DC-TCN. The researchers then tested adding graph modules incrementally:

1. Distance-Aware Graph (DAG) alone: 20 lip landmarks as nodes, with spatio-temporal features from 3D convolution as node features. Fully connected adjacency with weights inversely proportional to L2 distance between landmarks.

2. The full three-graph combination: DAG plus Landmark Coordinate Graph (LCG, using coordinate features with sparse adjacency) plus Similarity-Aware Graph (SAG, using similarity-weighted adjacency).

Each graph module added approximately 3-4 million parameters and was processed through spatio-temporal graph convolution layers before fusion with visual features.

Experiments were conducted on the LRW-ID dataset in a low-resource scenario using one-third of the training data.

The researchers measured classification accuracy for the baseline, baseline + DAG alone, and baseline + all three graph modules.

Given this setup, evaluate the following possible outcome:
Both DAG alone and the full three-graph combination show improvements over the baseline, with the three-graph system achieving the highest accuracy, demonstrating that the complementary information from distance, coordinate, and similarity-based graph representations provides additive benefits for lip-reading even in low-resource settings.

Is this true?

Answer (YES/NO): NO